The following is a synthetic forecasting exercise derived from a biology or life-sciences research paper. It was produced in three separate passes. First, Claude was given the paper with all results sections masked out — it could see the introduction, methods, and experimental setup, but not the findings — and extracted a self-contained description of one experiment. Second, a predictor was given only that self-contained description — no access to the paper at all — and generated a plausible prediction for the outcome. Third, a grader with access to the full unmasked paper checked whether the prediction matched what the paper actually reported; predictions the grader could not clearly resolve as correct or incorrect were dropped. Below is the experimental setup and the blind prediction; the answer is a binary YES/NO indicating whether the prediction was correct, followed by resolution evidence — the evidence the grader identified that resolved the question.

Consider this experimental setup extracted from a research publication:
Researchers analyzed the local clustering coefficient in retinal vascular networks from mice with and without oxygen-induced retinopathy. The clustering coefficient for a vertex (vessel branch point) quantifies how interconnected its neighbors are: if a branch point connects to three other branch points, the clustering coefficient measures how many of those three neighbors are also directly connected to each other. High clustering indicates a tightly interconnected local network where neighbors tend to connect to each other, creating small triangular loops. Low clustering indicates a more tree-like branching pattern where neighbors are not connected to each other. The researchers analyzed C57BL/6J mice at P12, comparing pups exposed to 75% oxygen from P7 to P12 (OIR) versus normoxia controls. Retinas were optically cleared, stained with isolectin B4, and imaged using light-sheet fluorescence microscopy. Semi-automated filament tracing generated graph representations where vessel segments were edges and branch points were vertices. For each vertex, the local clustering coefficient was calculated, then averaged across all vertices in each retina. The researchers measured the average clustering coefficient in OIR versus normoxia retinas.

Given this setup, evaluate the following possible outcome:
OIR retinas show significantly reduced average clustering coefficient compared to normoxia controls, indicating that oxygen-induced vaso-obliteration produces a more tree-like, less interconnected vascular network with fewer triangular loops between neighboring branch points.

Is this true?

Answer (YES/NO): NO